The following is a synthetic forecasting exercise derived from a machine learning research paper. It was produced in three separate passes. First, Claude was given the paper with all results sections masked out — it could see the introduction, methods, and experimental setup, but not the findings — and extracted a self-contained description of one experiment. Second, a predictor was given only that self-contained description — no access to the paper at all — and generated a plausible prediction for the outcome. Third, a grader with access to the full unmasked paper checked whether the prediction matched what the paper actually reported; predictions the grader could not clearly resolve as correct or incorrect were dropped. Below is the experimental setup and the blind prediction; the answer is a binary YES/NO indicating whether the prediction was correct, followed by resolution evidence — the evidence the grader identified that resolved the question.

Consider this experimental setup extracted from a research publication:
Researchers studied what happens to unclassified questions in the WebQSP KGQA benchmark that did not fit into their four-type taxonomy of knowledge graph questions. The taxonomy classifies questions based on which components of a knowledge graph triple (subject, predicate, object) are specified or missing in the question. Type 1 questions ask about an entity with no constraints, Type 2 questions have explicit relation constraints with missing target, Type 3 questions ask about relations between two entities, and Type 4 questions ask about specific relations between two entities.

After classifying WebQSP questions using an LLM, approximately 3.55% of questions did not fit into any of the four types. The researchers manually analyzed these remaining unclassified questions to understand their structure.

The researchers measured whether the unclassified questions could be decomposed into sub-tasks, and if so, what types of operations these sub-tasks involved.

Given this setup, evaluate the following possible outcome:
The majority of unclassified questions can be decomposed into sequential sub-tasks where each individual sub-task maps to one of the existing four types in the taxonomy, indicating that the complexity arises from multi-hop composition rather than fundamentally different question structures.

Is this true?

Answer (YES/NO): NO